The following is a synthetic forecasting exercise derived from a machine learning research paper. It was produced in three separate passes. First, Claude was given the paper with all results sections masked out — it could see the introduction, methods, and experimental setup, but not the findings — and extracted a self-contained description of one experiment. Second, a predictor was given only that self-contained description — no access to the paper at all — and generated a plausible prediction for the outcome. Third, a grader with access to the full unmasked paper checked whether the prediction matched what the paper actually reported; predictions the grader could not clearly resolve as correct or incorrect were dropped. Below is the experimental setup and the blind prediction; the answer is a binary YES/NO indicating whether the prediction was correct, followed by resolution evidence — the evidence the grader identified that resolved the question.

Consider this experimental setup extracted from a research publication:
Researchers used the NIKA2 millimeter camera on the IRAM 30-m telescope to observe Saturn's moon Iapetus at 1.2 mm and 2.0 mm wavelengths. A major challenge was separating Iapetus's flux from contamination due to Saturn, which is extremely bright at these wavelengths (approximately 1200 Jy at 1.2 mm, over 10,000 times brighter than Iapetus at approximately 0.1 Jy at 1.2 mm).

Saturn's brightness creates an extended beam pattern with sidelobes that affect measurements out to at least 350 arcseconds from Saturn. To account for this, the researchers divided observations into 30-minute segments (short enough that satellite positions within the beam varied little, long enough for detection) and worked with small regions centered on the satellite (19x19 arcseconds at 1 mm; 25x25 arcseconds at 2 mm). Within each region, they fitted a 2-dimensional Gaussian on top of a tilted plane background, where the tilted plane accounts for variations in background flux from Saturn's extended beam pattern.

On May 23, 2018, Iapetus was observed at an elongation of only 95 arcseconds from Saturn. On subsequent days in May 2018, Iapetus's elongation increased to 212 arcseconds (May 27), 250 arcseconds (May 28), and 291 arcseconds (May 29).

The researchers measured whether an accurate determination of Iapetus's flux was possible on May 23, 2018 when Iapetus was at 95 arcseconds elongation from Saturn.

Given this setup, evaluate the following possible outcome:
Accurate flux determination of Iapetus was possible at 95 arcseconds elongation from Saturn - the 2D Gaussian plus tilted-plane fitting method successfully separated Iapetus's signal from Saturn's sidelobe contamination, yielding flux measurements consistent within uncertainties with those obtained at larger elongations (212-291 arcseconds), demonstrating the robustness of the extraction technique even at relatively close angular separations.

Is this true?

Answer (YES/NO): NO